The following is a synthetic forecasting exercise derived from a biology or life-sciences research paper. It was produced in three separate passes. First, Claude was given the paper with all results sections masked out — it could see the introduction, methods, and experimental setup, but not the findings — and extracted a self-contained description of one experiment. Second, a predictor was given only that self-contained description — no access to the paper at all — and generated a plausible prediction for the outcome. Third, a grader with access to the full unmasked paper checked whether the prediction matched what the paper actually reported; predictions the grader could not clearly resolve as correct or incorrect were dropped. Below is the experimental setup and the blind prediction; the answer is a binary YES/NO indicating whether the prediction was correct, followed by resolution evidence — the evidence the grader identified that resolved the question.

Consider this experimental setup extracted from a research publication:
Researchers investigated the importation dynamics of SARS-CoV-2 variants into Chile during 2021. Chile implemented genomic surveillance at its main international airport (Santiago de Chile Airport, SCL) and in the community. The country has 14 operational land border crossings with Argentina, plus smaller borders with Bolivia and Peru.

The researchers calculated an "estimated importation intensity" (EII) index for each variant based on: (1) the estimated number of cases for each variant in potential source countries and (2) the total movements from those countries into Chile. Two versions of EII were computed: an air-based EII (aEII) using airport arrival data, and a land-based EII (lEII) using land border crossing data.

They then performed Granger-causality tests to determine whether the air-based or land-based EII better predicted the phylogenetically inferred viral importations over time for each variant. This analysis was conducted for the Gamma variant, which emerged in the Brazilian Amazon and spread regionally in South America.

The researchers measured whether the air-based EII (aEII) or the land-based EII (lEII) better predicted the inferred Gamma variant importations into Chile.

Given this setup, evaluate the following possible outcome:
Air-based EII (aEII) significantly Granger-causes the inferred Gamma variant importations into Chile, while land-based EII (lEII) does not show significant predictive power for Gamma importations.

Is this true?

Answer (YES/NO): NO